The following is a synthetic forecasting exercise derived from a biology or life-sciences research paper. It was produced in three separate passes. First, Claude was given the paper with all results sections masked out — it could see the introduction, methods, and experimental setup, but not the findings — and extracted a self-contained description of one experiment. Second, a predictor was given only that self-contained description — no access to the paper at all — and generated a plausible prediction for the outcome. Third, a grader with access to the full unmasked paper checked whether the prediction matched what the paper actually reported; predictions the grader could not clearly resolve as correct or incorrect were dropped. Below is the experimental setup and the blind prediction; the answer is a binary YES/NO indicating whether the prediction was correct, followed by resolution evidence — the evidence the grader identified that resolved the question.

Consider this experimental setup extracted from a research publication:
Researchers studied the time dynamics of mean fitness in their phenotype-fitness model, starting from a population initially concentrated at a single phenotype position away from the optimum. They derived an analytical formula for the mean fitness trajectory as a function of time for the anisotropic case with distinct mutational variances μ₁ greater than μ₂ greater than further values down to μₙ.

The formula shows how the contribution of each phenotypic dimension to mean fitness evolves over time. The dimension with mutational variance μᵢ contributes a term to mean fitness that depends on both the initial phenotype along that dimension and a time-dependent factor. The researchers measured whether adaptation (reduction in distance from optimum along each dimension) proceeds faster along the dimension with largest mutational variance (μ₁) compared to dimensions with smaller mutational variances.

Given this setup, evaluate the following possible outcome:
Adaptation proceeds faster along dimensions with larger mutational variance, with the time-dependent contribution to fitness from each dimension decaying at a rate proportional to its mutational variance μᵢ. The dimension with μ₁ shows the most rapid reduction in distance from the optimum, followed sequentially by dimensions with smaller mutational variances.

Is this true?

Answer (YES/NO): YES